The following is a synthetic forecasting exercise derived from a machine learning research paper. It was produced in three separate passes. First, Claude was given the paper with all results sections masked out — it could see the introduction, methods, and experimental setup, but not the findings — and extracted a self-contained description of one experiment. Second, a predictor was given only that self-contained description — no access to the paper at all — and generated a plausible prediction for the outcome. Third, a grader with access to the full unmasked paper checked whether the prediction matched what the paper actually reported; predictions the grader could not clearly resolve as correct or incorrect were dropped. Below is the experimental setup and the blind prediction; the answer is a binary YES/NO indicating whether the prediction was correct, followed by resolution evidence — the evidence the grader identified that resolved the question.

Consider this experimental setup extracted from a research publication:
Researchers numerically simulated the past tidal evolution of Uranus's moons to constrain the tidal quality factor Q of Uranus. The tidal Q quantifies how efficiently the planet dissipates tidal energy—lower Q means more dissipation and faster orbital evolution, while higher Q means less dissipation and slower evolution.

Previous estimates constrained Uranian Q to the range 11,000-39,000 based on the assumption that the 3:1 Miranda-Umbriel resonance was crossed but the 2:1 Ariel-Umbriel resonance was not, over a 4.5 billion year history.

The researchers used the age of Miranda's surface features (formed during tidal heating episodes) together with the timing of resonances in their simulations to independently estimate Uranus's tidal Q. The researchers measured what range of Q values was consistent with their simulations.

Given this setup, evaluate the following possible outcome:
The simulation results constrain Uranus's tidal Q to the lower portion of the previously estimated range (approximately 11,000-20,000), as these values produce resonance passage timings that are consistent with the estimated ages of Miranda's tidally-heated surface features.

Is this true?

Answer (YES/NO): YES